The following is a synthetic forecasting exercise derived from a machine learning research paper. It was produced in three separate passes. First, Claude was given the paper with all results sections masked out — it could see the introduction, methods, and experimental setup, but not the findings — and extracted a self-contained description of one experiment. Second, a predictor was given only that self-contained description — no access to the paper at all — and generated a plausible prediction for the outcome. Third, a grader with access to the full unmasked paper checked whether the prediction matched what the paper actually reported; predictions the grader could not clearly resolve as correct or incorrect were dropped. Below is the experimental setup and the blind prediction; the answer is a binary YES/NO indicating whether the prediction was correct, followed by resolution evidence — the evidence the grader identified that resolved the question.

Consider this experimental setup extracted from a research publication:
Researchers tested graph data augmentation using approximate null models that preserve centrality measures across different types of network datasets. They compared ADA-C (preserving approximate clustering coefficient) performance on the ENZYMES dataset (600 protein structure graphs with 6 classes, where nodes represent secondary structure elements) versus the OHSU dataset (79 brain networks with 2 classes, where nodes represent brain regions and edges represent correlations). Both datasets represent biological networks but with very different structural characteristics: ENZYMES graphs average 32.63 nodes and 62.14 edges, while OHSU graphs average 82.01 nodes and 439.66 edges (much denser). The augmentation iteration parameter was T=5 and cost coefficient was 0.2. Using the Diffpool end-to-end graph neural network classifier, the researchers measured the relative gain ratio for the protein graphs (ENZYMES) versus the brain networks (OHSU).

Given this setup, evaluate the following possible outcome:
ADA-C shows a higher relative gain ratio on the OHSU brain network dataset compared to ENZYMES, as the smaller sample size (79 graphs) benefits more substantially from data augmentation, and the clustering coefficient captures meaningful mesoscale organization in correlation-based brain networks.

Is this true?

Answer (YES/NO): YES